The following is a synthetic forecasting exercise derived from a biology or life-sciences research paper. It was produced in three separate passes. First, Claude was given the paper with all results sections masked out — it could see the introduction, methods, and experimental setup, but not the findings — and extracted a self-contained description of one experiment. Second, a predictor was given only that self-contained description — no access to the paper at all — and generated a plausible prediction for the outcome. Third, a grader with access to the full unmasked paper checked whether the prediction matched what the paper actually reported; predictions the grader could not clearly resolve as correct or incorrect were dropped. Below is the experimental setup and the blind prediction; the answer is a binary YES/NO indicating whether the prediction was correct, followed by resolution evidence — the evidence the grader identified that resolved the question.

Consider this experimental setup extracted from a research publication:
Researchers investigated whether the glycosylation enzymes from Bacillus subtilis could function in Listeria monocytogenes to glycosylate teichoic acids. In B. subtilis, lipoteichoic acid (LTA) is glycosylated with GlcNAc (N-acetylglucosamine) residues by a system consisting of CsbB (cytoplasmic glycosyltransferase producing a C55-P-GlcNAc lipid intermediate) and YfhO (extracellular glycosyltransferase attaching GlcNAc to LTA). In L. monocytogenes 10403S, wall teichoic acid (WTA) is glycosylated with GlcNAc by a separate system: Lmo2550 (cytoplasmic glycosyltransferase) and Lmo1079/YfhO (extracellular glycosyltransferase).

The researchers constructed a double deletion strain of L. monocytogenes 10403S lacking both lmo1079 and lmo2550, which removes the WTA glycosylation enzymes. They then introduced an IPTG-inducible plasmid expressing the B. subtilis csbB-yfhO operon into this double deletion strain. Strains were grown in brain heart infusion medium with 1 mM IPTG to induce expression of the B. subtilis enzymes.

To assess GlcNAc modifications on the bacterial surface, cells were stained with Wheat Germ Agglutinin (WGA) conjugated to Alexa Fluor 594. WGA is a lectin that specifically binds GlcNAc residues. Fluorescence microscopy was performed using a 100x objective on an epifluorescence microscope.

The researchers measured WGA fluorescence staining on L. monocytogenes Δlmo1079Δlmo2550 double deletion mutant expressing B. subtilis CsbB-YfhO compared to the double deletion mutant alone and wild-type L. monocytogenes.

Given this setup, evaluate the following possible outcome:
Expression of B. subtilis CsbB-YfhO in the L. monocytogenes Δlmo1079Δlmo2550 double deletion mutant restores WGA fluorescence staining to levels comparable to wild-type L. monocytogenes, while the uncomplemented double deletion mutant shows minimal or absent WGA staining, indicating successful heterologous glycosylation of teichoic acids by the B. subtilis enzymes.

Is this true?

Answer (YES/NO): NO